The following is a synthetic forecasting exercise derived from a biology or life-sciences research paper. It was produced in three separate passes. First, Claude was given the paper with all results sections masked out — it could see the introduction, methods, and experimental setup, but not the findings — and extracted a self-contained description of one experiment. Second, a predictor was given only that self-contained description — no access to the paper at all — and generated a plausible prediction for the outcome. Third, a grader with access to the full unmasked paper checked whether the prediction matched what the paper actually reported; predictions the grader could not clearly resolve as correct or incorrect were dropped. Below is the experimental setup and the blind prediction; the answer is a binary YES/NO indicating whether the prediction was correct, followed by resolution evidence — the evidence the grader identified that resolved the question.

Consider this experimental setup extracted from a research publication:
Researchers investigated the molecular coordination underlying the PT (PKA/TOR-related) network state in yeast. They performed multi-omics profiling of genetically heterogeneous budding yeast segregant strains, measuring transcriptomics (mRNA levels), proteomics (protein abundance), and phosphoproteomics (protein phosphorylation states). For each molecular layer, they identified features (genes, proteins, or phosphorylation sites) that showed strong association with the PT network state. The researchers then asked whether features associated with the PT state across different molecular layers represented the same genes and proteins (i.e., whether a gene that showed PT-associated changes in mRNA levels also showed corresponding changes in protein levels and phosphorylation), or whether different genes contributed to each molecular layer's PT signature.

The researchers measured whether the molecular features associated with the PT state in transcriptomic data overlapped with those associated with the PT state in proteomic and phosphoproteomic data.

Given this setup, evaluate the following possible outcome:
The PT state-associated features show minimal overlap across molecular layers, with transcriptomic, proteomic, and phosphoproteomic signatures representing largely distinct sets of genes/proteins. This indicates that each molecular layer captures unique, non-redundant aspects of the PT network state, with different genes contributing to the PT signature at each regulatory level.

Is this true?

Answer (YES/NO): NO